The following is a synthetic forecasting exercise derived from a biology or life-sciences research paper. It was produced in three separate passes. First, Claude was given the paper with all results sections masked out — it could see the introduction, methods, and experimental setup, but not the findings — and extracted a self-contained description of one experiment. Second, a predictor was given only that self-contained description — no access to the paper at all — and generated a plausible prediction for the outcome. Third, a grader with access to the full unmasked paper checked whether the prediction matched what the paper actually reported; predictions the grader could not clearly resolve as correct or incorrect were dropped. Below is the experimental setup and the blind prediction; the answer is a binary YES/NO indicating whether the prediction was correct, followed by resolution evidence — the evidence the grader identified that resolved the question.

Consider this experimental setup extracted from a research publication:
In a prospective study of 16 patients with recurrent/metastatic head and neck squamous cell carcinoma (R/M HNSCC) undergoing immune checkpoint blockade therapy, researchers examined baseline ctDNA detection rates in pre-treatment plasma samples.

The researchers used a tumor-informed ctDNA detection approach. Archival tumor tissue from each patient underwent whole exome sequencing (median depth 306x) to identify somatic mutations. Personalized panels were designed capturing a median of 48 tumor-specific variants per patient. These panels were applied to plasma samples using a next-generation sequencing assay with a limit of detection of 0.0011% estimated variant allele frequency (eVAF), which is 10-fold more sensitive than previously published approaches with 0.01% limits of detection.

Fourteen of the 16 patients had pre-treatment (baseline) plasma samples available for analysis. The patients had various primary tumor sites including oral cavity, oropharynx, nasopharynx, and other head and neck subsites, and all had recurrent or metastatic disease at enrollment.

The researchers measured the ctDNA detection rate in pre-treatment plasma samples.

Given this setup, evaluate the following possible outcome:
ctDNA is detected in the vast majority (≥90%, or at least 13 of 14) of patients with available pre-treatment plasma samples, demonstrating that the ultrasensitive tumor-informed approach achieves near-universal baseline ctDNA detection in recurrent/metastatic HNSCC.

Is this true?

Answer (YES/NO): NO